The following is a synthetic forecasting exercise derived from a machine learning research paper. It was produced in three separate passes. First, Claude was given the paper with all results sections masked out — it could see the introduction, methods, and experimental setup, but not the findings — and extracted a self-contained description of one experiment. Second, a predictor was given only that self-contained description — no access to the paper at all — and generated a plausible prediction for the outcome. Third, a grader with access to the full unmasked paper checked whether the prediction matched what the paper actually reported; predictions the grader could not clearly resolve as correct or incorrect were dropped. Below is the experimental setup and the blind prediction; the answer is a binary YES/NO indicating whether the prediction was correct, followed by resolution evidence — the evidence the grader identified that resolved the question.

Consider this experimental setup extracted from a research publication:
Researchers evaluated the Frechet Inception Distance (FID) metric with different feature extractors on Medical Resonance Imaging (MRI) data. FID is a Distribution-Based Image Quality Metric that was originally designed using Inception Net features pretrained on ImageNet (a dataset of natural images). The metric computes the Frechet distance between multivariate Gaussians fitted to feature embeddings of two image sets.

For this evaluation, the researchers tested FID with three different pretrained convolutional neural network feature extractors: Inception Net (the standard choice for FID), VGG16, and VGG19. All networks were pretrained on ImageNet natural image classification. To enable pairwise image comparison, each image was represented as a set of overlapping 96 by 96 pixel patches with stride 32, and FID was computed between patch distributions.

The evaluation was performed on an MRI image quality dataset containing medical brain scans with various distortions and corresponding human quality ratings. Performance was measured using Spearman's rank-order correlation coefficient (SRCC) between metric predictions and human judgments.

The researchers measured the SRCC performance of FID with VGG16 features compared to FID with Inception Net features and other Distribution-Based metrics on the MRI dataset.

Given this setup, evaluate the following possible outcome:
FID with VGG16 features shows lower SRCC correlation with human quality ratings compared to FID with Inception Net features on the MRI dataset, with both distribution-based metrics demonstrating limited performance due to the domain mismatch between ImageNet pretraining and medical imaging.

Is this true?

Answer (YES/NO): NO